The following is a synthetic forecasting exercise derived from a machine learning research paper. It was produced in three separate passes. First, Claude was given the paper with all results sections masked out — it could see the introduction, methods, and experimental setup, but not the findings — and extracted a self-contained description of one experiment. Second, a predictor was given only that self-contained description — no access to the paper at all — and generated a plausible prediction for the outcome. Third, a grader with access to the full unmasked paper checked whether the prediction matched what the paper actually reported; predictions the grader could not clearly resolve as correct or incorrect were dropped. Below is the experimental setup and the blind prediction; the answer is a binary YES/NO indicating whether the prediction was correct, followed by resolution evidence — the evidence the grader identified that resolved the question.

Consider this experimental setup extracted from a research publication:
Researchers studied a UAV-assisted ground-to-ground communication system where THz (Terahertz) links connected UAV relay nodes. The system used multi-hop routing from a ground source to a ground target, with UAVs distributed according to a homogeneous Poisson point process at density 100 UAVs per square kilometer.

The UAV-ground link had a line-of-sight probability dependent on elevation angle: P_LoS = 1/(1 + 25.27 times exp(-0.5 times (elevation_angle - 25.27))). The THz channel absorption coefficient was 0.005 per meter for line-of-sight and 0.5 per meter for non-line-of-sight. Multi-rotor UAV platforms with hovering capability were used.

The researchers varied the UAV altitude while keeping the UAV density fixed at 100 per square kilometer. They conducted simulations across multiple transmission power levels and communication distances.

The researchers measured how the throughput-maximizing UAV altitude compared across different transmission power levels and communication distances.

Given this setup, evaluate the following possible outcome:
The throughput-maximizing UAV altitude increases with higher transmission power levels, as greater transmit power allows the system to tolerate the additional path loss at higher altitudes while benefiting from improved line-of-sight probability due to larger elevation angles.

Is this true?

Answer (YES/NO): NO